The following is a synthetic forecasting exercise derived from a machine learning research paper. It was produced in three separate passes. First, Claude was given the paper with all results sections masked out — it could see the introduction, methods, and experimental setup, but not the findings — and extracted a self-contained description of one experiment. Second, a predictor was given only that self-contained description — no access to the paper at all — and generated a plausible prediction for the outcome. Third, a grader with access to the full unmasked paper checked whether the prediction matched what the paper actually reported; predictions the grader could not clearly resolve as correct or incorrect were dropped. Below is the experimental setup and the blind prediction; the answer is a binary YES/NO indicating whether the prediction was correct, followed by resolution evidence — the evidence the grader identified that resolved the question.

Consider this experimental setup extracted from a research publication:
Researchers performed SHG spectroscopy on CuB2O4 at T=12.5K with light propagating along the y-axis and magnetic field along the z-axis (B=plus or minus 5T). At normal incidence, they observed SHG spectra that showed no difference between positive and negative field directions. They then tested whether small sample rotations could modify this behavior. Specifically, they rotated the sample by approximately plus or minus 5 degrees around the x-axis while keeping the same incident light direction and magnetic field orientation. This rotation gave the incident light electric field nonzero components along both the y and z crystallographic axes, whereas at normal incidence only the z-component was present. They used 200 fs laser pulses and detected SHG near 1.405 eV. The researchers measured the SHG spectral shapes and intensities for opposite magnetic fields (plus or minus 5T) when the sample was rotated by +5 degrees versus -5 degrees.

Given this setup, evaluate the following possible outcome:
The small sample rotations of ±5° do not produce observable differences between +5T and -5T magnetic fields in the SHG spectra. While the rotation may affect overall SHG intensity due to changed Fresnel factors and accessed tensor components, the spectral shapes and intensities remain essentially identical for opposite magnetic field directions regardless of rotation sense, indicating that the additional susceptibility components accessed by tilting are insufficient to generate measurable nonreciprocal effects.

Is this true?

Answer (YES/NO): NO